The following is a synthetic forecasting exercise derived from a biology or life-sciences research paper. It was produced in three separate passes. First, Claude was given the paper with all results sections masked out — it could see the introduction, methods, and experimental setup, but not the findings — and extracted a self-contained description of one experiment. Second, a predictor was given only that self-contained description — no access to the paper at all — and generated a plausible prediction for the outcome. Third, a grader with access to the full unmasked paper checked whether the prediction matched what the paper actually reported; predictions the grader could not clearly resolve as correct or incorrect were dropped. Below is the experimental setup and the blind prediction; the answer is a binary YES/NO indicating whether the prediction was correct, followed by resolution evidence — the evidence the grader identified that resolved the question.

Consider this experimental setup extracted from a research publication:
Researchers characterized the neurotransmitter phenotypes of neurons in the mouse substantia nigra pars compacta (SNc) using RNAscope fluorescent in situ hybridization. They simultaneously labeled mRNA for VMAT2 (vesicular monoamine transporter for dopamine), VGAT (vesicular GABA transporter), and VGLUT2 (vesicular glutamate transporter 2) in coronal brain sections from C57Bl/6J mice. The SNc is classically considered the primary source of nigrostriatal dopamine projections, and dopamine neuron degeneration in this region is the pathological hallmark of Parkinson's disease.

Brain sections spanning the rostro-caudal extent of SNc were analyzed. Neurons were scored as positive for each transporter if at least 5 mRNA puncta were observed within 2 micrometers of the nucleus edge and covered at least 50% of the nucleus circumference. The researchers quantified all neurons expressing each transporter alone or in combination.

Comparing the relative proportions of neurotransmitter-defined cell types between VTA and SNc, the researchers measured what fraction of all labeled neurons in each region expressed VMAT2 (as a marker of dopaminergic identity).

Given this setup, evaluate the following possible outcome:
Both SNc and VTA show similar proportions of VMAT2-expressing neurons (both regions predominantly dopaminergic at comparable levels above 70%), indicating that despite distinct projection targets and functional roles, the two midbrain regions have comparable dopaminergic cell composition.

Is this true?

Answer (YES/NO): NO